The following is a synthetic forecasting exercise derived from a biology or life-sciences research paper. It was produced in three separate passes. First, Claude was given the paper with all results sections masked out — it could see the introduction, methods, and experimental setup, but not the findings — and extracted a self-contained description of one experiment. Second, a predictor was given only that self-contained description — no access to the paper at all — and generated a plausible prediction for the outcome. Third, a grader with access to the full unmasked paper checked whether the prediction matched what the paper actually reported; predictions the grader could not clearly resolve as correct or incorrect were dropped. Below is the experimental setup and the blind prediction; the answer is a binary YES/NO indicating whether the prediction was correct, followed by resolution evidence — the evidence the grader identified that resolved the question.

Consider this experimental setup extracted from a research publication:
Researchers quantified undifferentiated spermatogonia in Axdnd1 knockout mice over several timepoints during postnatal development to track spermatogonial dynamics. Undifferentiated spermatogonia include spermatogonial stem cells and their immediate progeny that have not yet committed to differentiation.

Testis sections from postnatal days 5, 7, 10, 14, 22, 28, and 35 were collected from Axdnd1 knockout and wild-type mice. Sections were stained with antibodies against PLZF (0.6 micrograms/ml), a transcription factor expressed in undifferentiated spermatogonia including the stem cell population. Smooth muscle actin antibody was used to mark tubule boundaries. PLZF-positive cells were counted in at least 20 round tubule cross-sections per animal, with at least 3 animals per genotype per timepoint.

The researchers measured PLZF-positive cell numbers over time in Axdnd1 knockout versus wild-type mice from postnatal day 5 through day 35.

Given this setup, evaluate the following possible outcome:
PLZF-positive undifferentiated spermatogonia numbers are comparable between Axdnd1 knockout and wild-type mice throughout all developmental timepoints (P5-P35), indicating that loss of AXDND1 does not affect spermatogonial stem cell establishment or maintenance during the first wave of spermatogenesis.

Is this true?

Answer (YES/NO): YES